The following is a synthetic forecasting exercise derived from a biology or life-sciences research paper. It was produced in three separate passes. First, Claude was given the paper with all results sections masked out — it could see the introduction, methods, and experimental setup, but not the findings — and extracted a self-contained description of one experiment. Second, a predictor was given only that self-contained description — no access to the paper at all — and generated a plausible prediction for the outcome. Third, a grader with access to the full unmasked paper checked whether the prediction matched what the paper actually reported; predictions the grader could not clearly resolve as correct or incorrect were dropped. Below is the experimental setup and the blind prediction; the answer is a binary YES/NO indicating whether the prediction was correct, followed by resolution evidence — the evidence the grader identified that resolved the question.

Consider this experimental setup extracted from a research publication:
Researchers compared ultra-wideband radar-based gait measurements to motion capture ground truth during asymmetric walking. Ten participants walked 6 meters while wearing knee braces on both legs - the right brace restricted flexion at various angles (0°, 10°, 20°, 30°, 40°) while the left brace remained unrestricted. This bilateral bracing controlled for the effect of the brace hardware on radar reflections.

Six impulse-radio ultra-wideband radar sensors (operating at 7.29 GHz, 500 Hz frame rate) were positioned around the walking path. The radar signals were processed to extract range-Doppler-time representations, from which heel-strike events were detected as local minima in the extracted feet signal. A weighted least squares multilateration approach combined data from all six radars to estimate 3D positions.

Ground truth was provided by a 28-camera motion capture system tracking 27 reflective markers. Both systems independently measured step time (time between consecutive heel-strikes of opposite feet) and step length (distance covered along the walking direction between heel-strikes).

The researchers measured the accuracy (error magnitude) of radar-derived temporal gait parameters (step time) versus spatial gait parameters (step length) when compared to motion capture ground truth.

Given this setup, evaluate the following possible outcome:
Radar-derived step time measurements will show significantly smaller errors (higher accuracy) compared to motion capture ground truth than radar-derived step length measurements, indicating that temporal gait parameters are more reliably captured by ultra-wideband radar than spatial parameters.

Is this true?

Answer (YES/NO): YES